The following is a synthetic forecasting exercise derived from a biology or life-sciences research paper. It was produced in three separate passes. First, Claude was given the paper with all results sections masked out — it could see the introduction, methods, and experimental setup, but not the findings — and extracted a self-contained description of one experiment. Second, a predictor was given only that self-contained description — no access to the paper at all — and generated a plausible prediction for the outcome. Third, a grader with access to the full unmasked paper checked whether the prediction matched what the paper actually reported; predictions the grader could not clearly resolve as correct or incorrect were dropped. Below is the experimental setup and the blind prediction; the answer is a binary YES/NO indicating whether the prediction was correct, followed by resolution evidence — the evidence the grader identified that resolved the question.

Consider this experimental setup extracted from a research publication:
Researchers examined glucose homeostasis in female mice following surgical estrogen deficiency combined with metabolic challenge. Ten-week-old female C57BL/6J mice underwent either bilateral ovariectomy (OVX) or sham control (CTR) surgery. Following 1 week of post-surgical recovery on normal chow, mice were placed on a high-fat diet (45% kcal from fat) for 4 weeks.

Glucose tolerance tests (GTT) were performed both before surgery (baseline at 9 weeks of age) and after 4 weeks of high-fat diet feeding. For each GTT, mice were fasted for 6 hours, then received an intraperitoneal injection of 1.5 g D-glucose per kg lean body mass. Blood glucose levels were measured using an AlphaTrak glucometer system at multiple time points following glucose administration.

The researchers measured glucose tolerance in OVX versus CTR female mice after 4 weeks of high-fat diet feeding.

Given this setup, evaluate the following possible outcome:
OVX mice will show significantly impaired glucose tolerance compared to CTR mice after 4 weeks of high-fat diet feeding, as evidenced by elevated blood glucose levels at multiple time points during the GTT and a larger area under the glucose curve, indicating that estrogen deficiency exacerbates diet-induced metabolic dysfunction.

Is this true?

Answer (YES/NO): YES